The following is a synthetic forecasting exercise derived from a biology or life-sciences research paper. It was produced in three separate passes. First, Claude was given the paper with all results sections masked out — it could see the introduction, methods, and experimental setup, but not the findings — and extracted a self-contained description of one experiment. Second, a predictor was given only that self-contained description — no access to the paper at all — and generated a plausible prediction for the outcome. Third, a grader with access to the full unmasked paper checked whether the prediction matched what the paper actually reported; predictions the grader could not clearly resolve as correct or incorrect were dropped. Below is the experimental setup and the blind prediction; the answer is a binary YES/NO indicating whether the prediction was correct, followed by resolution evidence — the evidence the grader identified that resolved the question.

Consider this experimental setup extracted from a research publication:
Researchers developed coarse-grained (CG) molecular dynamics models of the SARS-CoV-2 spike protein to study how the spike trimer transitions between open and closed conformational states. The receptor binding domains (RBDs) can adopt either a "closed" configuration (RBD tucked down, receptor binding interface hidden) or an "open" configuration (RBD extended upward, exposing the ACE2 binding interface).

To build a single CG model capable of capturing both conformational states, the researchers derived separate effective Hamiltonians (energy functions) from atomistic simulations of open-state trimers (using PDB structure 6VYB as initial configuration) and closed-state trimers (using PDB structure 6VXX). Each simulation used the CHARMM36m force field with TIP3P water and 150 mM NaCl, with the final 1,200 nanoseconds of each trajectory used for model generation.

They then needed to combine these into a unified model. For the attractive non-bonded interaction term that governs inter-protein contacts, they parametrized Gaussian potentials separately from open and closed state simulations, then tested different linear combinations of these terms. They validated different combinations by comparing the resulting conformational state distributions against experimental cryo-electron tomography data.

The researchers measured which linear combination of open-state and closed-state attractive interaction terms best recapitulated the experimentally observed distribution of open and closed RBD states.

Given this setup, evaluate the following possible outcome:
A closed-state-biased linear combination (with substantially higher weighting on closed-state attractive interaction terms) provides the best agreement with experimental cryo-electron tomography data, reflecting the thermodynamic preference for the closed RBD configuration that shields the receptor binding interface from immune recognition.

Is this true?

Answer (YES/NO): NO